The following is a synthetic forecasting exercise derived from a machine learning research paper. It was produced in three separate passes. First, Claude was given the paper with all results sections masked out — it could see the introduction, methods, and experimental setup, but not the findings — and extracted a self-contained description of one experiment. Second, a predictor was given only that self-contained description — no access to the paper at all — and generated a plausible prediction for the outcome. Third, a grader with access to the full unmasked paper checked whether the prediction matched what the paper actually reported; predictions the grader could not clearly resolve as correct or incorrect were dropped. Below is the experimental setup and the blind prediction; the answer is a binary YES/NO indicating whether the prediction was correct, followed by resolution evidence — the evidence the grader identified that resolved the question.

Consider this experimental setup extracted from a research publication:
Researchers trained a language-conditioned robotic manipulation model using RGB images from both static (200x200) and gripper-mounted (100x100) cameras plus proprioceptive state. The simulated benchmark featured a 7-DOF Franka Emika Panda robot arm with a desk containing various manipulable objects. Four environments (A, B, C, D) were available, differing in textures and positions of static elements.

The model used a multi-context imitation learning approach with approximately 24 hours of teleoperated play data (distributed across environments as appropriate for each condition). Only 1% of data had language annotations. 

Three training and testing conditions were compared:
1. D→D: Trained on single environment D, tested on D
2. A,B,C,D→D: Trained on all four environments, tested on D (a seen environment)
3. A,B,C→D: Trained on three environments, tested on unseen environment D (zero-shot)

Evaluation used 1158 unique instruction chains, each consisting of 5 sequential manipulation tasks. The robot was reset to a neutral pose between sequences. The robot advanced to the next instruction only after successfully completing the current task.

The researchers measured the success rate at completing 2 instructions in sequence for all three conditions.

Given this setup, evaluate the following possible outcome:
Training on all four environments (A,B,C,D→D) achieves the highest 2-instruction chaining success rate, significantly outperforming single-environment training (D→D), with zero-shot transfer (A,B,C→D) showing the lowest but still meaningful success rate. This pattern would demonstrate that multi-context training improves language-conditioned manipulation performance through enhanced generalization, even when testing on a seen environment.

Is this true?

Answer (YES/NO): NO